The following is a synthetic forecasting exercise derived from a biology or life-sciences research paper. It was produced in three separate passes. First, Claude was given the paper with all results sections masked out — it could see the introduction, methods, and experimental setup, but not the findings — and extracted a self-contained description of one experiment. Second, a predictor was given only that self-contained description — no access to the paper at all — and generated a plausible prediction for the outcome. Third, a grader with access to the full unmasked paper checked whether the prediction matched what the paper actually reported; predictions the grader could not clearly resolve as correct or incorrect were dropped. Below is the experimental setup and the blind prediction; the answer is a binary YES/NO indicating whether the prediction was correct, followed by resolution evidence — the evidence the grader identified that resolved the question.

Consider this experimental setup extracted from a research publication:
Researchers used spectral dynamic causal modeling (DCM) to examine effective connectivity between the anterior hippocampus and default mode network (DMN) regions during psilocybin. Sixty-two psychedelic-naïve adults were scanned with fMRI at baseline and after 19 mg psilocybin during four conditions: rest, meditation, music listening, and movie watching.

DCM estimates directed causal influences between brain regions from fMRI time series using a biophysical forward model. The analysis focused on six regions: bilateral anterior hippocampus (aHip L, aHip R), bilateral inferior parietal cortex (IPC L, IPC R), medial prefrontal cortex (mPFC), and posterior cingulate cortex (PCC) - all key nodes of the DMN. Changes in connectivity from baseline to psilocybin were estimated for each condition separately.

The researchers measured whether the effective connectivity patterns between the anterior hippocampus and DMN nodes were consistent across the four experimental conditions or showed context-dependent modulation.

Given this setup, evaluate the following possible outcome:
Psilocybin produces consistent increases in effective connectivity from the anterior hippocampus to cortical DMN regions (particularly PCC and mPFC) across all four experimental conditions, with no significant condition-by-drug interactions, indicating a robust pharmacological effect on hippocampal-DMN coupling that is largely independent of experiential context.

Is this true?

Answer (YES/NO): NO